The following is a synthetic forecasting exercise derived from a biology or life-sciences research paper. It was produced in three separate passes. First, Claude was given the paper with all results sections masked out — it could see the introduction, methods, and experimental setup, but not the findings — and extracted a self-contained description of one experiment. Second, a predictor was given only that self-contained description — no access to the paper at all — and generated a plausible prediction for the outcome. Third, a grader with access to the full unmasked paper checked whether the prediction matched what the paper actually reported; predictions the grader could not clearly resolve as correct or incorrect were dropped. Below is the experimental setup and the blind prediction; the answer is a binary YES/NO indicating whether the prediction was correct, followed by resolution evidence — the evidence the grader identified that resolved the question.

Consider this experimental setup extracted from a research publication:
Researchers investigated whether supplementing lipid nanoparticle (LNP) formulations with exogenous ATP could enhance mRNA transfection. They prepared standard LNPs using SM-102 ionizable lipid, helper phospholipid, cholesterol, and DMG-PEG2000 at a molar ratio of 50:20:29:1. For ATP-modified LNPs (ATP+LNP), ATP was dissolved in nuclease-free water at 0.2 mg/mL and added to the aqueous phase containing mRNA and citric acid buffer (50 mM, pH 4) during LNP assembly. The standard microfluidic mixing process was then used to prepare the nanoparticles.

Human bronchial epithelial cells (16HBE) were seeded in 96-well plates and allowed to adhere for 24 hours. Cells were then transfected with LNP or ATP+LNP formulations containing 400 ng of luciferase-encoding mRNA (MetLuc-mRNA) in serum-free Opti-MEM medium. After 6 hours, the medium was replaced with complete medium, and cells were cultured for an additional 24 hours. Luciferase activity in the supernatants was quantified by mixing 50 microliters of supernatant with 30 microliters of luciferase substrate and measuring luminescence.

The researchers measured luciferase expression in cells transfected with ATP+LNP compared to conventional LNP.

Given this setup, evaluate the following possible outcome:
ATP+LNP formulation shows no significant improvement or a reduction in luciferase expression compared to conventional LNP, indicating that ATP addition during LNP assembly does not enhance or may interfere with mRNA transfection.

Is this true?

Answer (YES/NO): NO